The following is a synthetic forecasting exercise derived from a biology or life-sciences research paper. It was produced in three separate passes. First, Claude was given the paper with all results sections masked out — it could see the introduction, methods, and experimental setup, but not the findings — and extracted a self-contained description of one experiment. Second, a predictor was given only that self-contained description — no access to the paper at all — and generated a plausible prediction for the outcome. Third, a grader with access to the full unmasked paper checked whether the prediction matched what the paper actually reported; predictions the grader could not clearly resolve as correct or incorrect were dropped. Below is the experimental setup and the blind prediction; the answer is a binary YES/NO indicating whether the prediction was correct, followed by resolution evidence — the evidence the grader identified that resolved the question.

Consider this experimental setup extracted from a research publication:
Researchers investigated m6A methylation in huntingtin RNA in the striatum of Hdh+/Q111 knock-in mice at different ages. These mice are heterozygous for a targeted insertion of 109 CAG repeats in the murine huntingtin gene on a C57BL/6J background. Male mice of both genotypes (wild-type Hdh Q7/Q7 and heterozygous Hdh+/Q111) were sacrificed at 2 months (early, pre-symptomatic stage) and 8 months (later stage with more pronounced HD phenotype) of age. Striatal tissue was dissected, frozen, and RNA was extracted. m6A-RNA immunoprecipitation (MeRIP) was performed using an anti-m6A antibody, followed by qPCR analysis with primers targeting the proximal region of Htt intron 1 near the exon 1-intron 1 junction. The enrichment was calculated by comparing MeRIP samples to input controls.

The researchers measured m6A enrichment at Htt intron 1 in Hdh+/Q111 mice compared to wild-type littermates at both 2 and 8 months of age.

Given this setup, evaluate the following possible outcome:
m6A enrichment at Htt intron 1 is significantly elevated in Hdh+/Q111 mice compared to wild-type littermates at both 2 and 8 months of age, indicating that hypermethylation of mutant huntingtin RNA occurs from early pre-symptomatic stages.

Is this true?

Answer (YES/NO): YES